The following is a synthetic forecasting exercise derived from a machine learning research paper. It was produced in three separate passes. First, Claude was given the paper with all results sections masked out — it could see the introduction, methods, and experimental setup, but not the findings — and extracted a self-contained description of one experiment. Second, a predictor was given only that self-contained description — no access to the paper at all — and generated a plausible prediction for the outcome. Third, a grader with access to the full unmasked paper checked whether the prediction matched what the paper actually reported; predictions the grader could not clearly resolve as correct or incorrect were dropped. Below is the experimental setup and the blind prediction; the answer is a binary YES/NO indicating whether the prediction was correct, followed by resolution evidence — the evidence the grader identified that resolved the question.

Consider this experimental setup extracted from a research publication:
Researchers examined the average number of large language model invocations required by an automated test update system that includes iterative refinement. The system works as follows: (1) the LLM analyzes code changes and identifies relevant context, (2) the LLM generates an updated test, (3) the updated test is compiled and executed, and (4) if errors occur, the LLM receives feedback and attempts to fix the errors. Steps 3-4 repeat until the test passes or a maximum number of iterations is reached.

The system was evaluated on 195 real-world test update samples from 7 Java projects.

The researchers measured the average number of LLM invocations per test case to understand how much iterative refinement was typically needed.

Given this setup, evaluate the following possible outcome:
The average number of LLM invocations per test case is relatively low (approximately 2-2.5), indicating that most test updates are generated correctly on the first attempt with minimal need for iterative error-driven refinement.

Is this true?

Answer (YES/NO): NO